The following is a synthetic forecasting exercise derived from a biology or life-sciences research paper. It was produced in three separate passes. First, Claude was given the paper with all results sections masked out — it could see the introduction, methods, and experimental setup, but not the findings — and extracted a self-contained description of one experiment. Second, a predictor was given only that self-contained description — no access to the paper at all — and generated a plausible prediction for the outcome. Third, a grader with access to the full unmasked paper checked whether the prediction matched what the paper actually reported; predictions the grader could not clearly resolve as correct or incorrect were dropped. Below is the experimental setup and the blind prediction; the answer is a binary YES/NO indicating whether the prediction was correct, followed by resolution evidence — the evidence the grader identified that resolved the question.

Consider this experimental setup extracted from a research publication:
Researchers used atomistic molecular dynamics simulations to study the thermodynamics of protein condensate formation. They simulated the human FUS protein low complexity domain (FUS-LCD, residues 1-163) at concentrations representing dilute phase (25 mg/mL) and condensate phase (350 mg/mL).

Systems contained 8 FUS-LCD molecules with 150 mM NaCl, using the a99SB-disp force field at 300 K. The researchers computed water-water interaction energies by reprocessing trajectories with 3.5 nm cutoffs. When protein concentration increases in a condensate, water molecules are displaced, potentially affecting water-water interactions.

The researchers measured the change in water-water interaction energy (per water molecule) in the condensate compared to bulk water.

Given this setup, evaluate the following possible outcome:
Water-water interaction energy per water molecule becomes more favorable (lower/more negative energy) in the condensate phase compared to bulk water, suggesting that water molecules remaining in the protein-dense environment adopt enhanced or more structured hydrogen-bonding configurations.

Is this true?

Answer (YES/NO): NO